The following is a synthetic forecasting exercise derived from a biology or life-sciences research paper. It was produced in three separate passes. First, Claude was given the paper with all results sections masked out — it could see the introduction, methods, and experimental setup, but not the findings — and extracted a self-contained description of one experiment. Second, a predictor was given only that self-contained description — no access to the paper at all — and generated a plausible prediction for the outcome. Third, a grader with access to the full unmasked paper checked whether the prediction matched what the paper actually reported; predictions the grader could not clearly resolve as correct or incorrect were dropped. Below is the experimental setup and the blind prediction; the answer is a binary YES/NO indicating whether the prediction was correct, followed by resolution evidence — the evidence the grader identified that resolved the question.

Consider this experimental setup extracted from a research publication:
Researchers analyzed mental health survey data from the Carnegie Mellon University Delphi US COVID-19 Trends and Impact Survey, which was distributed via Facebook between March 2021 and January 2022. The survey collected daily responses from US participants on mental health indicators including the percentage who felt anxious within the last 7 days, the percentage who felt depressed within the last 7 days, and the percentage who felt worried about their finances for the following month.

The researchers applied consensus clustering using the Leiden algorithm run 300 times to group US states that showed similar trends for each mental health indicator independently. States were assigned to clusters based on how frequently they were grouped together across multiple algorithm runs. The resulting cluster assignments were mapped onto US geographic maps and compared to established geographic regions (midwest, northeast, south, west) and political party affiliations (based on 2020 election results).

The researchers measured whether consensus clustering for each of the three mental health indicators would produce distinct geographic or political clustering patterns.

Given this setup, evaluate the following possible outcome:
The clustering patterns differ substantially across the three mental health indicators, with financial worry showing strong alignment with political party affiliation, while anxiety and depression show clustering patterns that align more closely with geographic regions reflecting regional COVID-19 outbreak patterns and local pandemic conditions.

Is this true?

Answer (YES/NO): NO